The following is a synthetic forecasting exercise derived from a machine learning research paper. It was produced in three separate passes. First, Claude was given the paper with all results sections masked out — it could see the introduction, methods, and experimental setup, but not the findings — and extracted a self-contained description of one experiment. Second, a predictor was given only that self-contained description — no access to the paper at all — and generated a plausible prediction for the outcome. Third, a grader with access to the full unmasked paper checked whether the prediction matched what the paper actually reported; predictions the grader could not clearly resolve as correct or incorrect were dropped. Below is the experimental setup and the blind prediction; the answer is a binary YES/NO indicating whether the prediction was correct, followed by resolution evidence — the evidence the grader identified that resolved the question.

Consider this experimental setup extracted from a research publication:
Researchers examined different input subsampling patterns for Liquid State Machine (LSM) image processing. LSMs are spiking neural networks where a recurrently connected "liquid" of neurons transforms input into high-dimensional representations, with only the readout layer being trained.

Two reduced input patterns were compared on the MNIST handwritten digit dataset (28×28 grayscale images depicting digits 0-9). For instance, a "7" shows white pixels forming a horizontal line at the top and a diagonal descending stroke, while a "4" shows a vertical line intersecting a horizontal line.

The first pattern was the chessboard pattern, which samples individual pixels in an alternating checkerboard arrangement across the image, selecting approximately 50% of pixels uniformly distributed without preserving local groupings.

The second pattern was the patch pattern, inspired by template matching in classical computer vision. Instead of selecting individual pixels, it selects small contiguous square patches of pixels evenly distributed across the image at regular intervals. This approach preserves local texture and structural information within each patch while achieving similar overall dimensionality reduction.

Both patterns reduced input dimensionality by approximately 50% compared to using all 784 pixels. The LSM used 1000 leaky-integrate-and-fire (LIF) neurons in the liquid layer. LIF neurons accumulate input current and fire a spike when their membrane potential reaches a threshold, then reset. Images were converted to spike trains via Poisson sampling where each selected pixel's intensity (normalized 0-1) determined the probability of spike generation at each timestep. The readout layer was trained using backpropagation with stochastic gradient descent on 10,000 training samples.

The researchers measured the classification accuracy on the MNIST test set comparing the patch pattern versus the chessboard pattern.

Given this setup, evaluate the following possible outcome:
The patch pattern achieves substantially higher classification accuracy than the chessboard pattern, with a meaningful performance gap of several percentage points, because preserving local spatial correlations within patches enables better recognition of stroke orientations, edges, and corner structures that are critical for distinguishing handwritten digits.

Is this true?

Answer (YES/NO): NO